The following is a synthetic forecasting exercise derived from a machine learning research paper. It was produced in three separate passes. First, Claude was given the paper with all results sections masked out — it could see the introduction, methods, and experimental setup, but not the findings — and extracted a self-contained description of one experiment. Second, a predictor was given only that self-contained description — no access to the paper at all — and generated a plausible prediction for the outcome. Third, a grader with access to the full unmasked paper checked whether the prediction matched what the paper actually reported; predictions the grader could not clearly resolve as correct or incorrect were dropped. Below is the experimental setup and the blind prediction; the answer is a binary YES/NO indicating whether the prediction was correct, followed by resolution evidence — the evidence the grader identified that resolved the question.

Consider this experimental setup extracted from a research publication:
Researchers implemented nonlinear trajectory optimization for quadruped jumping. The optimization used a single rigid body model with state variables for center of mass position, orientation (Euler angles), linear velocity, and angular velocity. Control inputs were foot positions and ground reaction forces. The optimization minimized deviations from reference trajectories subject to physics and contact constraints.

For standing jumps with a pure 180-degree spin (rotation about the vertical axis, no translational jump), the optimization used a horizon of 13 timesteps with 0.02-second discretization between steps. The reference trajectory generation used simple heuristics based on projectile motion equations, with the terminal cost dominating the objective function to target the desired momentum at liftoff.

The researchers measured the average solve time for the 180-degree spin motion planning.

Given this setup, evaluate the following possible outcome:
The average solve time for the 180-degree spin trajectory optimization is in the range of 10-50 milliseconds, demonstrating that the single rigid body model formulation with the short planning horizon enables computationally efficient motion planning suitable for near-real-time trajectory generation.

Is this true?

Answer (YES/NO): NO